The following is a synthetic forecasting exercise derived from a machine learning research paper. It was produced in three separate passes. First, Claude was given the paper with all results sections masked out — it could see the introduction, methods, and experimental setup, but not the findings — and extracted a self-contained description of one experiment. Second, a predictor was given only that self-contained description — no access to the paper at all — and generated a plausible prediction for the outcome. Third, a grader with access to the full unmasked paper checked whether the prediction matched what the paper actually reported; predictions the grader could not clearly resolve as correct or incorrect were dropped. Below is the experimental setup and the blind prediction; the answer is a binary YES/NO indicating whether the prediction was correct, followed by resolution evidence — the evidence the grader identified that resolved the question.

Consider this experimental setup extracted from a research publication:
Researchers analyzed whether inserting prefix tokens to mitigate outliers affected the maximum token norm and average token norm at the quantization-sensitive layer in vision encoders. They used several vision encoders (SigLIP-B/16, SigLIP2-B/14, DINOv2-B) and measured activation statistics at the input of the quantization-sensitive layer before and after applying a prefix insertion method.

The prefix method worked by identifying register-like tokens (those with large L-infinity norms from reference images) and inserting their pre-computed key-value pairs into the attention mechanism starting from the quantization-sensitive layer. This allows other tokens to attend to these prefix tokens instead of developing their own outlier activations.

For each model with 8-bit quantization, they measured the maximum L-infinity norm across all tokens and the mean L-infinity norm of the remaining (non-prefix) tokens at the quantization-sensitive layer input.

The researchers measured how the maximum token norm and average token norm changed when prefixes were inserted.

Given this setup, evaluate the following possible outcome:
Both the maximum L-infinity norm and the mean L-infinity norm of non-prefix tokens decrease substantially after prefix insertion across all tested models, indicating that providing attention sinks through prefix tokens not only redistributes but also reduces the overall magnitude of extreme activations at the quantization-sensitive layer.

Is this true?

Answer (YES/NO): NO